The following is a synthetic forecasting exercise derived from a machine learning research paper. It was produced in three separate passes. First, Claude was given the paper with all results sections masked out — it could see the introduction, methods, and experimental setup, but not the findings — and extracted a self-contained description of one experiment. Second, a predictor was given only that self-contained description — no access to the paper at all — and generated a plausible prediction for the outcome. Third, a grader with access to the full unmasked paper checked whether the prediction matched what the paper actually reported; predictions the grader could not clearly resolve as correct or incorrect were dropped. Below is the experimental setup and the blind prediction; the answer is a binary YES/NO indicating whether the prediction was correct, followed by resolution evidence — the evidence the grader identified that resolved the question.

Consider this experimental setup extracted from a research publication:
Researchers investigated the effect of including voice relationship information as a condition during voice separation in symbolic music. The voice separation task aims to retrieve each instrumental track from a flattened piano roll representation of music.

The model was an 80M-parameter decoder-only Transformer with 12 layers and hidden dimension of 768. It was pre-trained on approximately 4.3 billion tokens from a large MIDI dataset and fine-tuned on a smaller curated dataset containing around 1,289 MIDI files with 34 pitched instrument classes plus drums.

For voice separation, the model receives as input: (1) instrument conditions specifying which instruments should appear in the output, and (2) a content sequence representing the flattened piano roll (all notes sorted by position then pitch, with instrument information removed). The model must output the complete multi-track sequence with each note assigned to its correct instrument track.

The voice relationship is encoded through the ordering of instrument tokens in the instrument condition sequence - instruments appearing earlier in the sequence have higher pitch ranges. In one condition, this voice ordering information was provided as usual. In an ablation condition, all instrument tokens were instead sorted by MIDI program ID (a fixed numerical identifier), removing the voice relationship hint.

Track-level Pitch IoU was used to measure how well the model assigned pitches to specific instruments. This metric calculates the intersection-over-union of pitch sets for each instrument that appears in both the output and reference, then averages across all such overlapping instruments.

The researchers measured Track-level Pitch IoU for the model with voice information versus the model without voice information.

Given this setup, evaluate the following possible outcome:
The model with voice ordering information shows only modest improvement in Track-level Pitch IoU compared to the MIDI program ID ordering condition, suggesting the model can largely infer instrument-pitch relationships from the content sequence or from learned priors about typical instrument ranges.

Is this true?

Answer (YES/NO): NO